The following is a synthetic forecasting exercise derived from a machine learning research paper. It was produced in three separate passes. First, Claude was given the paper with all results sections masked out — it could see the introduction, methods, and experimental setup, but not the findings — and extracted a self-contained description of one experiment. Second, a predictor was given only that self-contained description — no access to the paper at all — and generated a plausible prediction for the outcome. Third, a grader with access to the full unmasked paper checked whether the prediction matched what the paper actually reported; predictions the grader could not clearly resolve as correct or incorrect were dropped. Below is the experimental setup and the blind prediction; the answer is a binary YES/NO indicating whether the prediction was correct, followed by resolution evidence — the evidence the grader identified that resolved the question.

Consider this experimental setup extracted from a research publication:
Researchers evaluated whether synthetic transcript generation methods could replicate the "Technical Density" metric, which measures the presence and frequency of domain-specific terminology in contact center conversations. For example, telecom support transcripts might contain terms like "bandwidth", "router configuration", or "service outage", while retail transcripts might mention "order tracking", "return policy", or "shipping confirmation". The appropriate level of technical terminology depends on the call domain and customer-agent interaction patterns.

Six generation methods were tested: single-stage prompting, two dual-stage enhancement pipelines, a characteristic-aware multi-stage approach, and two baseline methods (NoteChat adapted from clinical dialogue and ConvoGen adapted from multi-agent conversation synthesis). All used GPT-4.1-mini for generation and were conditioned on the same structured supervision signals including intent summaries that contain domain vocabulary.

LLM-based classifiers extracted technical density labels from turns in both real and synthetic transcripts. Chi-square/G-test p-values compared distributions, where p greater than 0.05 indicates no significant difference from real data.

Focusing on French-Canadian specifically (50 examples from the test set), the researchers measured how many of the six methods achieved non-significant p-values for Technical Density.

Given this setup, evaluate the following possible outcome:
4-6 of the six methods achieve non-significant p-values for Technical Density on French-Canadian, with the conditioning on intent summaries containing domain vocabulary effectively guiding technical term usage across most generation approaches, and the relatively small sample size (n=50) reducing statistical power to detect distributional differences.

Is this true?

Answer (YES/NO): YES